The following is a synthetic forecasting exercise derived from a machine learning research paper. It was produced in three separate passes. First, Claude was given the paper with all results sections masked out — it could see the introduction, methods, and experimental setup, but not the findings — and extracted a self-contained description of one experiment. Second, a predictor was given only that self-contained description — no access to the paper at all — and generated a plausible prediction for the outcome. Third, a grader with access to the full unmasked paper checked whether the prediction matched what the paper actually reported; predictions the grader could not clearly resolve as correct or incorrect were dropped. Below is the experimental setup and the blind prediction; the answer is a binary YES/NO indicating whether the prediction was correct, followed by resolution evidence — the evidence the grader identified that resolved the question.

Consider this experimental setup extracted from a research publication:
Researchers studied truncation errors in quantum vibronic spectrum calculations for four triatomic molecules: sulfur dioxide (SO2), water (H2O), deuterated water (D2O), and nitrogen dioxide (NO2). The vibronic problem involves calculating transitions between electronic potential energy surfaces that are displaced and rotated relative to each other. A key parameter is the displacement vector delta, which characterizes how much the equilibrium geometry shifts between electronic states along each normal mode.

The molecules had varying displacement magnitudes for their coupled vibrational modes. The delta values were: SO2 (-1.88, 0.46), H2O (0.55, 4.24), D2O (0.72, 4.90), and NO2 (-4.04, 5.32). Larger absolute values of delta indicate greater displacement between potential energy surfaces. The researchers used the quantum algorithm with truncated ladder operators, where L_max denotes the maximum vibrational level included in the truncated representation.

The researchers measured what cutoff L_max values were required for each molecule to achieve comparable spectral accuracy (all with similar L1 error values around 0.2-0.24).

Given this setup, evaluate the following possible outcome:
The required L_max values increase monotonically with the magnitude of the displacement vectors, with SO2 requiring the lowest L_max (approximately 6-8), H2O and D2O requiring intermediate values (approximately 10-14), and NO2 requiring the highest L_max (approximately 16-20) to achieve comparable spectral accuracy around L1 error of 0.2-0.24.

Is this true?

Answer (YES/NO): NO